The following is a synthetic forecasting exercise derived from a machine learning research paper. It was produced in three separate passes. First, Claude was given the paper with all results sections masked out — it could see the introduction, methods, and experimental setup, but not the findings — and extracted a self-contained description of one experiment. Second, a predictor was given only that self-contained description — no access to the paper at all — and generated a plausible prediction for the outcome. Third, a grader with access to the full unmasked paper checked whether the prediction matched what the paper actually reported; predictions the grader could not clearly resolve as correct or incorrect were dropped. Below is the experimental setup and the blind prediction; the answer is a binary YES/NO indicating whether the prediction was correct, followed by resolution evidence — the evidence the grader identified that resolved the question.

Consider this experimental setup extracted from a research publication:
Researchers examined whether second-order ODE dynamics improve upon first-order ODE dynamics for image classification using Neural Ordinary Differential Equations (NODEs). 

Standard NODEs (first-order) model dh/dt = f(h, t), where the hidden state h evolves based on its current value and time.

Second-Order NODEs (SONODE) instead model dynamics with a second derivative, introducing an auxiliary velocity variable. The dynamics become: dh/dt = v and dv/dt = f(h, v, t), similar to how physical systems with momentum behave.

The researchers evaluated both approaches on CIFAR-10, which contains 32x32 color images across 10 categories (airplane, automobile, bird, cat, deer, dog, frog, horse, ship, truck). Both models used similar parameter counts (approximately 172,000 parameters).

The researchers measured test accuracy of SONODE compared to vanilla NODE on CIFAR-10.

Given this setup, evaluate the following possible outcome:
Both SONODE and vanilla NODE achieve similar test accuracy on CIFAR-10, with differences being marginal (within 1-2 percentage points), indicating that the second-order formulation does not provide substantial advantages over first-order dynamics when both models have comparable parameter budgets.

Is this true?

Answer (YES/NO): NO